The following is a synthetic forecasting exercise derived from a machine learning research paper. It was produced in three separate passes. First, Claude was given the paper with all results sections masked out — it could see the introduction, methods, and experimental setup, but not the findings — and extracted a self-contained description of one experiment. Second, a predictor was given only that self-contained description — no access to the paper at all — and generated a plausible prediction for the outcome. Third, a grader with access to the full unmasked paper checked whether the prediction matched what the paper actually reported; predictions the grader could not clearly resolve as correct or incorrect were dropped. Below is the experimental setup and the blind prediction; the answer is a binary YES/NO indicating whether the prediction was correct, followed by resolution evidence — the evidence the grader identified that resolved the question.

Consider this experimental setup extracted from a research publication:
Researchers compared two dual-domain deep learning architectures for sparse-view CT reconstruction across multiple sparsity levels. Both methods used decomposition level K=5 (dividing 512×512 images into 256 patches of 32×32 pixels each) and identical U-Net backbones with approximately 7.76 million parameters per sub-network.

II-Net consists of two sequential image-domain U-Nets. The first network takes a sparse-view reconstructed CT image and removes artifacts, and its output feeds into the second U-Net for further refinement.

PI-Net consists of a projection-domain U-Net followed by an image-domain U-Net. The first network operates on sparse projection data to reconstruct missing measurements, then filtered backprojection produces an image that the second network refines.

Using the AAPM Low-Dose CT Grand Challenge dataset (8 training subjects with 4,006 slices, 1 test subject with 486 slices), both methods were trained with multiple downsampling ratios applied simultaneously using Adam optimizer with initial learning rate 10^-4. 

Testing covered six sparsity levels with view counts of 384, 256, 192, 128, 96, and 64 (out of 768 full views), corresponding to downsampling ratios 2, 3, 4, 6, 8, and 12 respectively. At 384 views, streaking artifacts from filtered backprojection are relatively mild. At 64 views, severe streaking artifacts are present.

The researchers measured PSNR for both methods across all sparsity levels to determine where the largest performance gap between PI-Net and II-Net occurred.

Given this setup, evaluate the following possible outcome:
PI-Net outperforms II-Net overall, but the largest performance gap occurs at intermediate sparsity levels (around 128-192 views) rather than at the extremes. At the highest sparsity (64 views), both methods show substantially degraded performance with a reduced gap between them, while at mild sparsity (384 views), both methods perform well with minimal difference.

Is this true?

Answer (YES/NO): YES